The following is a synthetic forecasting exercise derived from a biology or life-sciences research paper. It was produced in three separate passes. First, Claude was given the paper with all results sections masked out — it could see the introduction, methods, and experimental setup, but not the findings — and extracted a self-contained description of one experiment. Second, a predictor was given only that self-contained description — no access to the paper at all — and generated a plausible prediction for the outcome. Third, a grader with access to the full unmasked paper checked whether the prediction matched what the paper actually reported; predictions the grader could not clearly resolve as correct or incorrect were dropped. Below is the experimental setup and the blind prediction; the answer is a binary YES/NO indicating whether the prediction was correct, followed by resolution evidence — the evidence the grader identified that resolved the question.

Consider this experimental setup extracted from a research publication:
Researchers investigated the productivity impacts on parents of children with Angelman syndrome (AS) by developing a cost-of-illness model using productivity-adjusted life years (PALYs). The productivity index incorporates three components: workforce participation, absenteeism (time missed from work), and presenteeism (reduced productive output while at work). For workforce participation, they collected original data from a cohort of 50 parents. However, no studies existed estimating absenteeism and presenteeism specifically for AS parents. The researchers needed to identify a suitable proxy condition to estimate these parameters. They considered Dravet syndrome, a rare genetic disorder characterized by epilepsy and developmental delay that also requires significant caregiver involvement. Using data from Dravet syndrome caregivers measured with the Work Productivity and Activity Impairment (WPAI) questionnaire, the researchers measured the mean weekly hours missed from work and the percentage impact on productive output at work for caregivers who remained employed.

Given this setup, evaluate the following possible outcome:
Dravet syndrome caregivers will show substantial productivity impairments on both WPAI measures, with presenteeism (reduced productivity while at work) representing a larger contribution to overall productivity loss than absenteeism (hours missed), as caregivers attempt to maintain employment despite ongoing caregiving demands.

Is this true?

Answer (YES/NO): YES